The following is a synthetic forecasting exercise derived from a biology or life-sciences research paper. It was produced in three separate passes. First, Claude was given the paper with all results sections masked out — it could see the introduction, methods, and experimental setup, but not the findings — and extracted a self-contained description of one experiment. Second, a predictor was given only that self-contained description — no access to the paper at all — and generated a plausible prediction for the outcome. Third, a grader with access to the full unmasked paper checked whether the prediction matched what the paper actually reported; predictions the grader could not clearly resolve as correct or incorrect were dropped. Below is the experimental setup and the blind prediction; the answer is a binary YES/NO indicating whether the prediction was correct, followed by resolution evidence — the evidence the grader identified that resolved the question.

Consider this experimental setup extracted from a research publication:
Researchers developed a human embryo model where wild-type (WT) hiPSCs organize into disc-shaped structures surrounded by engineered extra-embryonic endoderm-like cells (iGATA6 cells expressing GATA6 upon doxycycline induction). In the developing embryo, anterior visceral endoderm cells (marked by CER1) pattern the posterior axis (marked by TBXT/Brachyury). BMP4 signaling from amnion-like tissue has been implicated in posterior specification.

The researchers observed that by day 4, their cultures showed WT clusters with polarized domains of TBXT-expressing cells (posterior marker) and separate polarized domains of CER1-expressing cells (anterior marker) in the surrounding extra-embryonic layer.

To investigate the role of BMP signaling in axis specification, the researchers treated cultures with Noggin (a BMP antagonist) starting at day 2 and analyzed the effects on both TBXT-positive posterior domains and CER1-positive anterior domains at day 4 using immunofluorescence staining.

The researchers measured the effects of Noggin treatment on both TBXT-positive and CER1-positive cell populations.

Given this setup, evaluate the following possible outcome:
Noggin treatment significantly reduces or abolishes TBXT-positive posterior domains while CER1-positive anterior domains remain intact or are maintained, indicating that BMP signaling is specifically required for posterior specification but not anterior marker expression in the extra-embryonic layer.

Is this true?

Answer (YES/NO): YES